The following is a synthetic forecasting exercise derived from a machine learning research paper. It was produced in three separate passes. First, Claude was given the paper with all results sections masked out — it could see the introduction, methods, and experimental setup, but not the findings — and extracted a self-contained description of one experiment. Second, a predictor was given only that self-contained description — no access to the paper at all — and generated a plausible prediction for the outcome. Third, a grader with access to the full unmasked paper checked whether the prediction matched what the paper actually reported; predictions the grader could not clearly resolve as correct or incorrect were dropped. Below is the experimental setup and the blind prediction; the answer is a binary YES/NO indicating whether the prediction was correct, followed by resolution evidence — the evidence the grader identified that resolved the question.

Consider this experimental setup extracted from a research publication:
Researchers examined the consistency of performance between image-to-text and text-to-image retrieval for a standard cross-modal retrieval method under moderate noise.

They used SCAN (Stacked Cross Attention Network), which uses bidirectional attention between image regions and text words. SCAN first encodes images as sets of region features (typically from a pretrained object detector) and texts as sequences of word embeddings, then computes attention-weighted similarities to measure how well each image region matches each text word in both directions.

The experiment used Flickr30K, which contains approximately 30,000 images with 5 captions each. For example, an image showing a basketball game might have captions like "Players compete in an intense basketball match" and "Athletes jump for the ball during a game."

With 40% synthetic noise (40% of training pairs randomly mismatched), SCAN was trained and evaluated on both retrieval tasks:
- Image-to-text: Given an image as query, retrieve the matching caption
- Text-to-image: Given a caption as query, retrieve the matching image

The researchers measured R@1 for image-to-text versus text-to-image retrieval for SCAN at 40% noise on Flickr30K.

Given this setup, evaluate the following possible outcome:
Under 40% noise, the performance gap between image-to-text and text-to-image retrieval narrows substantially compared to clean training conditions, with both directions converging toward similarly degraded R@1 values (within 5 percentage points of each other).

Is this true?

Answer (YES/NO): NO